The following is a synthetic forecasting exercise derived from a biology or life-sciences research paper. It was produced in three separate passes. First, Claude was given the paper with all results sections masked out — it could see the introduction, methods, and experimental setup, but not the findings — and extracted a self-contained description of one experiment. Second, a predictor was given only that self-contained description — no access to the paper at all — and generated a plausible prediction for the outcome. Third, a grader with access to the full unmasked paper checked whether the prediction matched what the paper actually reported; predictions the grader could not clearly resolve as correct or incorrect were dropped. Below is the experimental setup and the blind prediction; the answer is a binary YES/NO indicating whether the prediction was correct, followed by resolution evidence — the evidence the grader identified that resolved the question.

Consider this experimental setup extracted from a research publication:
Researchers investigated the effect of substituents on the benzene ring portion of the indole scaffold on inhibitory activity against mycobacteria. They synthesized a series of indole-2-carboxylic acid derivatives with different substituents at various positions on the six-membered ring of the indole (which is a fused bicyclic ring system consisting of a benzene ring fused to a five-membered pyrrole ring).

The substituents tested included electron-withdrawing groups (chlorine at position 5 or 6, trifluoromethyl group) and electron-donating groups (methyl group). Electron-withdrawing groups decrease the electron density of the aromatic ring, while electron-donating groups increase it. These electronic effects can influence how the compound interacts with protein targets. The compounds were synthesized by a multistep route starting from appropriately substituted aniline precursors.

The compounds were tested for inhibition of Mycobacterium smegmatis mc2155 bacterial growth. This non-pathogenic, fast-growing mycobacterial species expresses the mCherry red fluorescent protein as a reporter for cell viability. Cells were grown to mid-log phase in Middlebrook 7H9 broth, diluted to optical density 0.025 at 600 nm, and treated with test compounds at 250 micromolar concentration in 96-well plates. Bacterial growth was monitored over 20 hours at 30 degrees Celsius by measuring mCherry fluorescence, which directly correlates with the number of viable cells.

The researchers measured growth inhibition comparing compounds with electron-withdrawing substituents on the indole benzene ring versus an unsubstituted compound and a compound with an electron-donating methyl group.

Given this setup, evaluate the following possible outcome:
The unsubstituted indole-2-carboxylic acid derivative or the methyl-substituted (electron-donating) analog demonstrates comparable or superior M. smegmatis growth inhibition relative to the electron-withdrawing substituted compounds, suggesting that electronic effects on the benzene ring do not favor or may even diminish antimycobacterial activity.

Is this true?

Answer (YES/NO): NO